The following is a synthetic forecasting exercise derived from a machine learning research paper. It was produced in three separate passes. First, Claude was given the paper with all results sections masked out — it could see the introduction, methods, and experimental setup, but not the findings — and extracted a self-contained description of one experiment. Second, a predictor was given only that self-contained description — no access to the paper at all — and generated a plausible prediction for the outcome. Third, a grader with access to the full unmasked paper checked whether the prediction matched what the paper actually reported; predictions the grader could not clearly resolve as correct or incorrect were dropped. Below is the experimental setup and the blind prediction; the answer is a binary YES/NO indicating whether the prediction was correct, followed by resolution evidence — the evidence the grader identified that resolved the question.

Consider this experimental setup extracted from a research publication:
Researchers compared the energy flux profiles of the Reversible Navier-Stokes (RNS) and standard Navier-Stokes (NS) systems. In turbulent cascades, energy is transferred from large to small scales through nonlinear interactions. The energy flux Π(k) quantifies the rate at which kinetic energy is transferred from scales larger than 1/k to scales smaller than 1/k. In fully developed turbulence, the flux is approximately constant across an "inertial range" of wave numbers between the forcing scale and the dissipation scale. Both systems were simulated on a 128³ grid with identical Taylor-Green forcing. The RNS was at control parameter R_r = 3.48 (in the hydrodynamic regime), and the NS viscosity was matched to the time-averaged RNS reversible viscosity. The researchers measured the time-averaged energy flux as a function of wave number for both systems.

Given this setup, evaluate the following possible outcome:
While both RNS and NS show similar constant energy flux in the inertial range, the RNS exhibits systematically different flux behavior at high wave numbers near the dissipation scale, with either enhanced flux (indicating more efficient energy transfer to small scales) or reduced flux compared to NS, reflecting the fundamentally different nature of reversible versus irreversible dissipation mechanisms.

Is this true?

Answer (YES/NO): NO